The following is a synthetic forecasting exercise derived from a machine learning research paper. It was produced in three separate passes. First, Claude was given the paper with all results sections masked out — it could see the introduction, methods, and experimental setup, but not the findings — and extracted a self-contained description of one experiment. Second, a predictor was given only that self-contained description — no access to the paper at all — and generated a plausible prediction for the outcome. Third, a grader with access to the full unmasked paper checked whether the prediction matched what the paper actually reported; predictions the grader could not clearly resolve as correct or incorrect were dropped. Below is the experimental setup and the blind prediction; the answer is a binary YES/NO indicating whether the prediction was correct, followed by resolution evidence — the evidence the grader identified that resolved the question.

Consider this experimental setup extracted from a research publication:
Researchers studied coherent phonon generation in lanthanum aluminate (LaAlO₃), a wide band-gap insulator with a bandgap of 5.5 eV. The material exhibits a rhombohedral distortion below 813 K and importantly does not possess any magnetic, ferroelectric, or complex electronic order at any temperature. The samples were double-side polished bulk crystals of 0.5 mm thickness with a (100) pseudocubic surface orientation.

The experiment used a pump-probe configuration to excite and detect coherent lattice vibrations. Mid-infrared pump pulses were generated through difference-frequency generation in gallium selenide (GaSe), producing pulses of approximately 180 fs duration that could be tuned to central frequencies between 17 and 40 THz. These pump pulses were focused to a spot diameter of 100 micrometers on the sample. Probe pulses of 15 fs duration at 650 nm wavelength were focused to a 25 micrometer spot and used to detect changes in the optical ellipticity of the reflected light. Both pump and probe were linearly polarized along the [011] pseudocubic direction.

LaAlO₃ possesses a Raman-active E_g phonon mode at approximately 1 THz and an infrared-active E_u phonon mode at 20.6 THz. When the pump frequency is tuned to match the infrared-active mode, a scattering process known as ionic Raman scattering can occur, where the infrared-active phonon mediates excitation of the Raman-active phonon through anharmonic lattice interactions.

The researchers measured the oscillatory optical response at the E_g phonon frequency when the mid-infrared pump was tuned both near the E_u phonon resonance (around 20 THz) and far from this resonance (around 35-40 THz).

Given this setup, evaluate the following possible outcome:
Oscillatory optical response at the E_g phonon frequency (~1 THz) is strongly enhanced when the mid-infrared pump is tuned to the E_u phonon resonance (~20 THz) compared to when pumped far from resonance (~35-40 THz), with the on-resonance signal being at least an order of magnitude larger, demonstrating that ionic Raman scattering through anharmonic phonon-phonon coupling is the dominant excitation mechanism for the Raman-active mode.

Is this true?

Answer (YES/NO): YES